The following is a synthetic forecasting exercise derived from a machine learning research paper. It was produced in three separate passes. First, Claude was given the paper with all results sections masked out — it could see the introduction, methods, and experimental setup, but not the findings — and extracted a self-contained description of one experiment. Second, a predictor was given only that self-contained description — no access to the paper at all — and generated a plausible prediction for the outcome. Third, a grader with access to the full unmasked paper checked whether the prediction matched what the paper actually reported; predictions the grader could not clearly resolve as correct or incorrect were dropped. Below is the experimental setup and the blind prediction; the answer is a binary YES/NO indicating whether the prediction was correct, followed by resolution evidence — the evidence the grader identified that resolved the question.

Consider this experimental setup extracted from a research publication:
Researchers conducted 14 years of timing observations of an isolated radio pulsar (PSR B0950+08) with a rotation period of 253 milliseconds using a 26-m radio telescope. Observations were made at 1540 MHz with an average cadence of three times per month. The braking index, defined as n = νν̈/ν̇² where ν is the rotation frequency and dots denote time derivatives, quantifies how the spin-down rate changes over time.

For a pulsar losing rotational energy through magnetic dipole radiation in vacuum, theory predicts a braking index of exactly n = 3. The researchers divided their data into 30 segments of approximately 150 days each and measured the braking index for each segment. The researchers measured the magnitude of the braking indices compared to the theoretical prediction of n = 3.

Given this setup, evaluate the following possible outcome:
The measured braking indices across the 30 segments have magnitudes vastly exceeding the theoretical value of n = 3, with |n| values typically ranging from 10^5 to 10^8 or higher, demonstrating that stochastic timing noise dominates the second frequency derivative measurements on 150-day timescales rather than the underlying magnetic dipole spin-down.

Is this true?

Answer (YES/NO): NO